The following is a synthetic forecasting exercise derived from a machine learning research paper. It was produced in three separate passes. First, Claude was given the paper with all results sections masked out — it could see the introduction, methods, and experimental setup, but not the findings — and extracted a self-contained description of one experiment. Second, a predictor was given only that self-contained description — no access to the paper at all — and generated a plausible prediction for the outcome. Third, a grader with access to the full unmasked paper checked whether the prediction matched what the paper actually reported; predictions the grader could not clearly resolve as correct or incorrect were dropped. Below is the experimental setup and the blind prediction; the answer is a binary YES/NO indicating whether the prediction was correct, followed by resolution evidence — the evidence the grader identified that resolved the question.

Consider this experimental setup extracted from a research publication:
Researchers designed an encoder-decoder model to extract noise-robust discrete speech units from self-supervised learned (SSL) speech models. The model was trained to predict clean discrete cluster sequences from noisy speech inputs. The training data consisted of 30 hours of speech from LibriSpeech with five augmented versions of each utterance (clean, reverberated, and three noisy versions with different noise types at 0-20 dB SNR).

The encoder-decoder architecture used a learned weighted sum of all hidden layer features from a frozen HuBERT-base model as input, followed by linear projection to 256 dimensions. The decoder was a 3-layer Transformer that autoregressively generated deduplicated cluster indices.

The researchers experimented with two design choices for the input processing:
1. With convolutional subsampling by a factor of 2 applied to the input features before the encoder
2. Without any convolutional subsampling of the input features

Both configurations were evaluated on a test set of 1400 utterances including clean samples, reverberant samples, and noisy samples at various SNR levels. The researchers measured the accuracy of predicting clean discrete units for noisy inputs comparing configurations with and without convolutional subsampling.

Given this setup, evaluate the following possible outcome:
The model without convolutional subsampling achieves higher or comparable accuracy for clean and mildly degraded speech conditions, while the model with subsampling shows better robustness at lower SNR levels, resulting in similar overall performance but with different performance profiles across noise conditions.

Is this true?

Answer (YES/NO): NO